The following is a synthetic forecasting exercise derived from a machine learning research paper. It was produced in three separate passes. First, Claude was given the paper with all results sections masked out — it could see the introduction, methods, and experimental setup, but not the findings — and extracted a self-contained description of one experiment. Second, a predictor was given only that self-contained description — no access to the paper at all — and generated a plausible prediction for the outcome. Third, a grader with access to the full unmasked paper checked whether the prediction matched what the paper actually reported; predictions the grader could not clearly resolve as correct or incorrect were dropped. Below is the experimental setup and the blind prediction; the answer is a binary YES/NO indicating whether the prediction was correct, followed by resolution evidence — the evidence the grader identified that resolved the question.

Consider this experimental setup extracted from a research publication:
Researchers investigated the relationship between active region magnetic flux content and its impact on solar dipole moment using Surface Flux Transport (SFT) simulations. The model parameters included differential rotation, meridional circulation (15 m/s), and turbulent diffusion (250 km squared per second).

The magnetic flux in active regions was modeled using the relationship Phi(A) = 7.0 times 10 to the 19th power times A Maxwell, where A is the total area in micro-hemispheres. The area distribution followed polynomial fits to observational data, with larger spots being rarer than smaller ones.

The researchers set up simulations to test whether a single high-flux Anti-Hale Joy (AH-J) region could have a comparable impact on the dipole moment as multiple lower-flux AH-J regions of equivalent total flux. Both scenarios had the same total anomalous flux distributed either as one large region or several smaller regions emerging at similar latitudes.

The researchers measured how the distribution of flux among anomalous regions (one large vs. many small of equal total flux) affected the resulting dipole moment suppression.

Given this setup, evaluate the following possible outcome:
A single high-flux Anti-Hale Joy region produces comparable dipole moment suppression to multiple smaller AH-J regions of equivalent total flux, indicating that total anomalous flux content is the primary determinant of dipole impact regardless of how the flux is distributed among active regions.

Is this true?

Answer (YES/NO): NO